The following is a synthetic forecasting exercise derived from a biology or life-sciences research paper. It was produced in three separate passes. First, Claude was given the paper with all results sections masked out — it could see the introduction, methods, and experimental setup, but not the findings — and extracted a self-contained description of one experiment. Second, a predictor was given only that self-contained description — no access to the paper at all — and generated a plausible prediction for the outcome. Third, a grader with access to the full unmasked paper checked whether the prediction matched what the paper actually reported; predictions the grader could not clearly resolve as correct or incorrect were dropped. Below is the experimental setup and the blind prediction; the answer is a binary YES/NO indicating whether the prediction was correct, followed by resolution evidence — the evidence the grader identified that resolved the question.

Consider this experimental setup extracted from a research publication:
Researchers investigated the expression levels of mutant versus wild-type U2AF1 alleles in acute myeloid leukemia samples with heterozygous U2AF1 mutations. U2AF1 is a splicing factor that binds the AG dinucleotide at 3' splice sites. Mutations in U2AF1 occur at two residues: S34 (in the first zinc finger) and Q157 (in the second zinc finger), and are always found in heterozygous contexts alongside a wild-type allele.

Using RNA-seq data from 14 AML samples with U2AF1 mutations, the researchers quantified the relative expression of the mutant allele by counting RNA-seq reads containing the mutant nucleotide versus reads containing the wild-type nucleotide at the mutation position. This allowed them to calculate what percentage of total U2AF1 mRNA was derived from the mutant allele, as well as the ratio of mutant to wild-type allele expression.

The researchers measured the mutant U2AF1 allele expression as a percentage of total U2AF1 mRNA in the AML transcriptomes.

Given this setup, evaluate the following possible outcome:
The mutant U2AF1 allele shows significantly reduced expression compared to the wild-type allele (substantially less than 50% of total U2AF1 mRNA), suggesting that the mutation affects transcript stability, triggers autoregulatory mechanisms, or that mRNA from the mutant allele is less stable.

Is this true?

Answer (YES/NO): NO